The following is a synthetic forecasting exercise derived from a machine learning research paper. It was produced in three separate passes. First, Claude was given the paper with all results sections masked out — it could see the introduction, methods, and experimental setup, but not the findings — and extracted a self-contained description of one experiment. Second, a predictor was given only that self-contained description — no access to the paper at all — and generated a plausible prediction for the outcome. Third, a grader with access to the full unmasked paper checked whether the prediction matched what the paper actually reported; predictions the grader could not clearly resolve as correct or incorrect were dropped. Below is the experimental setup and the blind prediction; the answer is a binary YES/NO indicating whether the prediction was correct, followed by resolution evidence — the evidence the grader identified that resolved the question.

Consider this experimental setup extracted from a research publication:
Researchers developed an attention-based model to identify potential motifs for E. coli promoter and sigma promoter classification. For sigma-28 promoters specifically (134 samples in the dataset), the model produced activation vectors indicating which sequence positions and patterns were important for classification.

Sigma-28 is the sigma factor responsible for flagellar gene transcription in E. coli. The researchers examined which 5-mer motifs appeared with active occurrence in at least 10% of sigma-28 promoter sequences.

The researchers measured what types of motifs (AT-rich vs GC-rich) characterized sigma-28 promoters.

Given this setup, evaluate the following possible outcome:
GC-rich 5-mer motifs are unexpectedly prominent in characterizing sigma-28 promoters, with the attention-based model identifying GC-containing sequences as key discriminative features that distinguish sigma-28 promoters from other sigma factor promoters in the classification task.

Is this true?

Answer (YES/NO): NO